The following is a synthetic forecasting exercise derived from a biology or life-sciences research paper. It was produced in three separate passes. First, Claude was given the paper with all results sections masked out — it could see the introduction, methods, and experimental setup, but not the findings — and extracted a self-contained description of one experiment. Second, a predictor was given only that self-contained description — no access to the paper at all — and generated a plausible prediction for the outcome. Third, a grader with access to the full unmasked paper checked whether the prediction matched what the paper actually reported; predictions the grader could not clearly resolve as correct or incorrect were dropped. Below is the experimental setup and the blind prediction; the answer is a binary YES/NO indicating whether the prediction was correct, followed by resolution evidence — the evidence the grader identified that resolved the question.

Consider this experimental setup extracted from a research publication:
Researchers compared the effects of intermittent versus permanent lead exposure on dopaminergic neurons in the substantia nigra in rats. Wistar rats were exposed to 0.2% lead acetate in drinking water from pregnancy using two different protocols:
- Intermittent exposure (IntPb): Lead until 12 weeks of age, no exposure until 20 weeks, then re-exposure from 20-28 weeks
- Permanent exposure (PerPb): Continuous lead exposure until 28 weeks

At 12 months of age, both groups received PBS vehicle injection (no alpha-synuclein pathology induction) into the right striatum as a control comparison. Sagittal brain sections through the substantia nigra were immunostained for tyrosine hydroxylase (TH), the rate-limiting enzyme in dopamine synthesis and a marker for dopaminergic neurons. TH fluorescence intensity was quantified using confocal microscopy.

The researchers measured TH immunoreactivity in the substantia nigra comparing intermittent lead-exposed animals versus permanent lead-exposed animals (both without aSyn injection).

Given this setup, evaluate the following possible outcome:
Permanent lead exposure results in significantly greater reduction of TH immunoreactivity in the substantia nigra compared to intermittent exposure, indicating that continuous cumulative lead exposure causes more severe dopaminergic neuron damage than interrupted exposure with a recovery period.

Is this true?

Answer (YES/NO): NO